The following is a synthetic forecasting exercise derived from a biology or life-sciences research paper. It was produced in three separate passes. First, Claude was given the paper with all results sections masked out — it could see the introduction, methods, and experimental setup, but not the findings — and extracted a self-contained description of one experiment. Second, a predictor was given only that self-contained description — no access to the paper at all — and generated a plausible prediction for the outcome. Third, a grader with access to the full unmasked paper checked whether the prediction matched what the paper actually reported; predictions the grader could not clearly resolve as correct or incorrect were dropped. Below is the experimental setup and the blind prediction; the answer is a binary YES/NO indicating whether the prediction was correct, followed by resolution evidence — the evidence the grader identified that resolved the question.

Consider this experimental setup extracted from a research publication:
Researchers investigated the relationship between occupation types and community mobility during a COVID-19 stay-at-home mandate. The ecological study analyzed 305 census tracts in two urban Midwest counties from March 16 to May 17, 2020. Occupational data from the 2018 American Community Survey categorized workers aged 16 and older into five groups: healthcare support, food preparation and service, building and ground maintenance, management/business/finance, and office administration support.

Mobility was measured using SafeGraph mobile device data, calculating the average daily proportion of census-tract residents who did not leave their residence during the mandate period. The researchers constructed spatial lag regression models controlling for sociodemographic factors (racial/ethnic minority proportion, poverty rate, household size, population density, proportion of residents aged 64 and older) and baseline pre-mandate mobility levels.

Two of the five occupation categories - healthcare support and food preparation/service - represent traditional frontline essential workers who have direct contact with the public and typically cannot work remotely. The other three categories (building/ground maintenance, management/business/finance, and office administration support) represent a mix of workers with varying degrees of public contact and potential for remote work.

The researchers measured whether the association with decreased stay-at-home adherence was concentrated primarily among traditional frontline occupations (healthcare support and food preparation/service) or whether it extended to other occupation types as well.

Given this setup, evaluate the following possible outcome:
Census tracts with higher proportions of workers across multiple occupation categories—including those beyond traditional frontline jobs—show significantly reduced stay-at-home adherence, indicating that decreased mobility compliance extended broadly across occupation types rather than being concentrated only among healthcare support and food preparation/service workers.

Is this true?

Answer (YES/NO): YES